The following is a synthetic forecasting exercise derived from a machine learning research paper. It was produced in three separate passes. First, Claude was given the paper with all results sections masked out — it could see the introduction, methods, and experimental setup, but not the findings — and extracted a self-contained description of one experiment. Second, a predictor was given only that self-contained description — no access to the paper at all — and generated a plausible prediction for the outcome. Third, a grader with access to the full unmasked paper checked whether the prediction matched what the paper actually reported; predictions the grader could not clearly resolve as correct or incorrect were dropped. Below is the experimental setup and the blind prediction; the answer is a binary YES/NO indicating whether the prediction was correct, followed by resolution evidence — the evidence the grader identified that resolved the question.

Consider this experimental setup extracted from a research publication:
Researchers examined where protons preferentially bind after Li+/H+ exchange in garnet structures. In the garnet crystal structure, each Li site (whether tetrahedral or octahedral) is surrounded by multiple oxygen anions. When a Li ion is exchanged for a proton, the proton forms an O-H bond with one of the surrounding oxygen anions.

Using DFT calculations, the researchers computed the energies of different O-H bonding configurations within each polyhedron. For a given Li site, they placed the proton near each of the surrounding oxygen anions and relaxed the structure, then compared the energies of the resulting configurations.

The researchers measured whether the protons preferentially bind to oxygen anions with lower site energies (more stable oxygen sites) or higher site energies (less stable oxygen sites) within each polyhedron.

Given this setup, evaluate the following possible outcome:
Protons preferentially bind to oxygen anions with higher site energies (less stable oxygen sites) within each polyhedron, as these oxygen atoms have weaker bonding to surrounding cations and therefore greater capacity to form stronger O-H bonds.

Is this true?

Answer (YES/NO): NO